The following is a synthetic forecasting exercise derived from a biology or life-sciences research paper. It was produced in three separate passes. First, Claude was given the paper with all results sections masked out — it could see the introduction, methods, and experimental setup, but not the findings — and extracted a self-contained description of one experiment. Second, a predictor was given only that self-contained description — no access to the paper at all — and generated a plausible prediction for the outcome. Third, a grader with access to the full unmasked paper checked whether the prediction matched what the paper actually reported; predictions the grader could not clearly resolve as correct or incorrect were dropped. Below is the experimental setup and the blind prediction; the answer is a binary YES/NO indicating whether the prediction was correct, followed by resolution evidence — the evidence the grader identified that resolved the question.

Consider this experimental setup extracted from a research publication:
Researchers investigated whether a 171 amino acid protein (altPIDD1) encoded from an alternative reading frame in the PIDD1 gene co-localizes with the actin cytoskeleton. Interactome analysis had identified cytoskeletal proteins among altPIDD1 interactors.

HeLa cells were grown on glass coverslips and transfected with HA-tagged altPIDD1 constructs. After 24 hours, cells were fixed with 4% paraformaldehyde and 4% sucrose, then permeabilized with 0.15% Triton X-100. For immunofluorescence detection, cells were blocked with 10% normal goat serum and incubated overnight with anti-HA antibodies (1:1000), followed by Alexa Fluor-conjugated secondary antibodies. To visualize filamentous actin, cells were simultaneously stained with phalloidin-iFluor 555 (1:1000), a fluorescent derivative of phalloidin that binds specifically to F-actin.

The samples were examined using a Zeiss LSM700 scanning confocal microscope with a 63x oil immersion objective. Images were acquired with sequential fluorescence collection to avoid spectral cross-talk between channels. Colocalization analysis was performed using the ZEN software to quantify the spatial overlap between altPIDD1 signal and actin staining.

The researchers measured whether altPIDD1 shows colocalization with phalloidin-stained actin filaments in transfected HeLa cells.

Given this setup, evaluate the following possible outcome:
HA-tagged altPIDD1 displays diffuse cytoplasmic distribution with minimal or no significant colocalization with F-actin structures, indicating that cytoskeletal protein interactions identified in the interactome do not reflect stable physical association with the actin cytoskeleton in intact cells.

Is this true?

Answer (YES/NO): NO